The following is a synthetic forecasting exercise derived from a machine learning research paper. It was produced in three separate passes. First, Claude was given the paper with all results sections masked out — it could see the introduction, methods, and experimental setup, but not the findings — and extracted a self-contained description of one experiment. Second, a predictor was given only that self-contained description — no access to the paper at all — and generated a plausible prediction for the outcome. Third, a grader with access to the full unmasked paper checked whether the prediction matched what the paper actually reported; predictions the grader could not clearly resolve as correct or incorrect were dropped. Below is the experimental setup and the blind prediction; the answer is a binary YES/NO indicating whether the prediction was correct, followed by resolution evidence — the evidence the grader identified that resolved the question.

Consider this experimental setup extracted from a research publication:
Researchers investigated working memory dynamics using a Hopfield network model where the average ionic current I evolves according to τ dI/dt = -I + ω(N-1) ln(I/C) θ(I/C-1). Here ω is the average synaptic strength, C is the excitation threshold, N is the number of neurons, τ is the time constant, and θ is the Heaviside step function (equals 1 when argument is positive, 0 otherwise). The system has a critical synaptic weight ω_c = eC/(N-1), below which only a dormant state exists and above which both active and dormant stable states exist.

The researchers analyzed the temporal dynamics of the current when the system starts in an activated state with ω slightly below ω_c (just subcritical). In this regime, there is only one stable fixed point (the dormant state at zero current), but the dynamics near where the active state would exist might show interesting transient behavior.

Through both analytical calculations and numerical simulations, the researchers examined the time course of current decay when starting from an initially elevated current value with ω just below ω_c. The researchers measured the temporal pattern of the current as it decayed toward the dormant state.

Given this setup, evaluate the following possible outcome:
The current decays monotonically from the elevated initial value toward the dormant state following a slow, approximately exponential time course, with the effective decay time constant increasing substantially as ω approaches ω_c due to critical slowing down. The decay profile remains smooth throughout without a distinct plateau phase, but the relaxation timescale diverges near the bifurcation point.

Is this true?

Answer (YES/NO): NO